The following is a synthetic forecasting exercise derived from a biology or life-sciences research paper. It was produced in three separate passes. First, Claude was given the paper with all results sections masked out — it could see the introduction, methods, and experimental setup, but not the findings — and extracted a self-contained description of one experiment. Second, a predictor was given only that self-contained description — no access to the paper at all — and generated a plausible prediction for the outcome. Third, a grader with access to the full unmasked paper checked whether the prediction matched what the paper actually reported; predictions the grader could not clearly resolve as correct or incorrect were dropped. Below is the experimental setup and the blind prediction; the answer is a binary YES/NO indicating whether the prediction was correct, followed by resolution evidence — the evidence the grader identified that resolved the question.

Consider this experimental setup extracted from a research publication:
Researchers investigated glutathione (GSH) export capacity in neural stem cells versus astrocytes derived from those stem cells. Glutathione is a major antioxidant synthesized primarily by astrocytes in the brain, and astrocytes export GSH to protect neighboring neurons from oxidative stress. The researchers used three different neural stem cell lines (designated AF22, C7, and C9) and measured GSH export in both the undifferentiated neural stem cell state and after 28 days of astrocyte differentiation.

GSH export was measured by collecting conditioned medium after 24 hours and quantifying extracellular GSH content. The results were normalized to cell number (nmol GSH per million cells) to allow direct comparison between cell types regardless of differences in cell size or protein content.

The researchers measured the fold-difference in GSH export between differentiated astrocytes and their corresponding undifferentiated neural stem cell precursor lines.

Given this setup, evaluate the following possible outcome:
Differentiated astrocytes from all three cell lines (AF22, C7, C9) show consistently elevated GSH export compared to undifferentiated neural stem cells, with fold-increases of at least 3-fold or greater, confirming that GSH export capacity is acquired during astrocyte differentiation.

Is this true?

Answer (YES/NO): YES